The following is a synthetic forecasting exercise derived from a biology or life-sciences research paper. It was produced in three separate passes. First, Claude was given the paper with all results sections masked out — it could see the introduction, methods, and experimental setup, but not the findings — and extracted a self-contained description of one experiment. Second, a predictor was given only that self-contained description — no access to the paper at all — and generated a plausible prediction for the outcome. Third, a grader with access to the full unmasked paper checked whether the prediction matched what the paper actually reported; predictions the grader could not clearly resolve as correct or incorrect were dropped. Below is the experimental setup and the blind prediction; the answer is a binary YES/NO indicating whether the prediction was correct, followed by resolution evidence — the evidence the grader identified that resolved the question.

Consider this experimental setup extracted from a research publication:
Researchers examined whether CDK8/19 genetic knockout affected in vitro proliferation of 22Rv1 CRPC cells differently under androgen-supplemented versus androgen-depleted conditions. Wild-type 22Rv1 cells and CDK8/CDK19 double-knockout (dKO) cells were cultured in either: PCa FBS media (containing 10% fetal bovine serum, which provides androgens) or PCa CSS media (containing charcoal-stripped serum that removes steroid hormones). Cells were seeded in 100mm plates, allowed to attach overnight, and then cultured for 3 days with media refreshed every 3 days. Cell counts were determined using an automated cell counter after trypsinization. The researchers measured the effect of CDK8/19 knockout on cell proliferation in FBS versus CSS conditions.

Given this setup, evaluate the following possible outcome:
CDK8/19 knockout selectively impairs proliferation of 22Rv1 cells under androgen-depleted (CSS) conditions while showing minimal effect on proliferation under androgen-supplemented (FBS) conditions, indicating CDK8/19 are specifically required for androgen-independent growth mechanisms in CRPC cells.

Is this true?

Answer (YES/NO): NO